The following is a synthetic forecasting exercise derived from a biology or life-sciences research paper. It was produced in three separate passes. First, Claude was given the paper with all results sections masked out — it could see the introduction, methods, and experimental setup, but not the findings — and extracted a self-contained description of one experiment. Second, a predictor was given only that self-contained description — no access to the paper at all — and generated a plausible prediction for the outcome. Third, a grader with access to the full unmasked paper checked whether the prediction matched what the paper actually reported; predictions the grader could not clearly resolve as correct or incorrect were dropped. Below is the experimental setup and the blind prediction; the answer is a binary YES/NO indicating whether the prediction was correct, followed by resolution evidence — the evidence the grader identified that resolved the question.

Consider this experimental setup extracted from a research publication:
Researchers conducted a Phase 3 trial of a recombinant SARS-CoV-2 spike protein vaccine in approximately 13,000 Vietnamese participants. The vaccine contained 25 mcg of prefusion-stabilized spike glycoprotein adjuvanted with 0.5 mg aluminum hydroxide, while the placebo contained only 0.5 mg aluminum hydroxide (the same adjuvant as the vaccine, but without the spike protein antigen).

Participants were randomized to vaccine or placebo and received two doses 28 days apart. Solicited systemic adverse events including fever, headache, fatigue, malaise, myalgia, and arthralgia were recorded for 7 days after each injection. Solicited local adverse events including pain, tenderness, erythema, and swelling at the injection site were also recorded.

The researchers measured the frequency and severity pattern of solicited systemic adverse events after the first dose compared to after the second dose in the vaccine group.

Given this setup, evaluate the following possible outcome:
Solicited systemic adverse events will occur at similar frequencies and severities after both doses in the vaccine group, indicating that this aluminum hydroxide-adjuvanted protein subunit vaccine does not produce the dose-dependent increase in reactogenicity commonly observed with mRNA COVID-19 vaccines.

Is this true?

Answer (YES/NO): NO